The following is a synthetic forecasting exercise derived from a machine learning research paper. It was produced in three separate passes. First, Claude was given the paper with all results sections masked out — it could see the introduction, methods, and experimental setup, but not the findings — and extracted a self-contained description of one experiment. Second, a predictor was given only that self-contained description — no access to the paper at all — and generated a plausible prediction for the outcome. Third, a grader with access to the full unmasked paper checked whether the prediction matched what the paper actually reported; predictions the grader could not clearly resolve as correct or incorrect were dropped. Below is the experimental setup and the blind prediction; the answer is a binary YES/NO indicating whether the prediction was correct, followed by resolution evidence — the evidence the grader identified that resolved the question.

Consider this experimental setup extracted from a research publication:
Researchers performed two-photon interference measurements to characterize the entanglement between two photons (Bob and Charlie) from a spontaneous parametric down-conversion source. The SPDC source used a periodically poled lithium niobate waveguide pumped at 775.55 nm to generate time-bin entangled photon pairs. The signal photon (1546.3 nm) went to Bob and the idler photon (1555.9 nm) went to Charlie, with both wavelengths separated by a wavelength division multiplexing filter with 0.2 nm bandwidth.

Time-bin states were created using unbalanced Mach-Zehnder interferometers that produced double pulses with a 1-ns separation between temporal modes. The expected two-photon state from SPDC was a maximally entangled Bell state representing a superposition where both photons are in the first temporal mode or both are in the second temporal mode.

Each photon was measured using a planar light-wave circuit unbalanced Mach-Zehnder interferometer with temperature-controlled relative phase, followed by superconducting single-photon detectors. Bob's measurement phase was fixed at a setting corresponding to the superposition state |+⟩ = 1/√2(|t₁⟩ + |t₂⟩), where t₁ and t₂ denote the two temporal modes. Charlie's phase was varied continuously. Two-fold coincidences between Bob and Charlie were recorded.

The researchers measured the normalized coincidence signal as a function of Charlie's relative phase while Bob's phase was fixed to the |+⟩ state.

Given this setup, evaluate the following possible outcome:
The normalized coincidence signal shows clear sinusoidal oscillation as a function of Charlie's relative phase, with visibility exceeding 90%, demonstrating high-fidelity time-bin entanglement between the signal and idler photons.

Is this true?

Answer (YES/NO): YES